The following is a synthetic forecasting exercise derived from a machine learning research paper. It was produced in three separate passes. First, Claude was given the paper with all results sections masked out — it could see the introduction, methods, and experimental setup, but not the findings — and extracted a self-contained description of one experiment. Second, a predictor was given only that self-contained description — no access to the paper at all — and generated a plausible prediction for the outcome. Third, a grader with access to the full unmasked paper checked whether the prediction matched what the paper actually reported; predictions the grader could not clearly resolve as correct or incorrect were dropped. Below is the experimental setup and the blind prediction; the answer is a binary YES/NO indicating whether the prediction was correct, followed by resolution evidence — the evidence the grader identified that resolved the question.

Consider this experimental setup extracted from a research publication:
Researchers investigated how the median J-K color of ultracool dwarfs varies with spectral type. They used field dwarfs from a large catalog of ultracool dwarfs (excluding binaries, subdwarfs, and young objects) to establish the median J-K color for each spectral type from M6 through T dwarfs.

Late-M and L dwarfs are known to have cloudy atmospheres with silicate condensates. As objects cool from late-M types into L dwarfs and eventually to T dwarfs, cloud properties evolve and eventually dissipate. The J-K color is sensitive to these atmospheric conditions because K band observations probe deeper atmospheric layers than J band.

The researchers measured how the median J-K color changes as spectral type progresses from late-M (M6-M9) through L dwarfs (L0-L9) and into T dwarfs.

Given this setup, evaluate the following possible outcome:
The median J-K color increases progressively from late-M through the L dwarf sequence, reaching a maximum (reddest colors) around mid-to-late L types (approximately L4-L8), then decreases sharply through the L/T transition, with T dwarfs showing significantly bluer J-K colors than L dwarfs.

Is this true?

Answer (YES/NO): YES